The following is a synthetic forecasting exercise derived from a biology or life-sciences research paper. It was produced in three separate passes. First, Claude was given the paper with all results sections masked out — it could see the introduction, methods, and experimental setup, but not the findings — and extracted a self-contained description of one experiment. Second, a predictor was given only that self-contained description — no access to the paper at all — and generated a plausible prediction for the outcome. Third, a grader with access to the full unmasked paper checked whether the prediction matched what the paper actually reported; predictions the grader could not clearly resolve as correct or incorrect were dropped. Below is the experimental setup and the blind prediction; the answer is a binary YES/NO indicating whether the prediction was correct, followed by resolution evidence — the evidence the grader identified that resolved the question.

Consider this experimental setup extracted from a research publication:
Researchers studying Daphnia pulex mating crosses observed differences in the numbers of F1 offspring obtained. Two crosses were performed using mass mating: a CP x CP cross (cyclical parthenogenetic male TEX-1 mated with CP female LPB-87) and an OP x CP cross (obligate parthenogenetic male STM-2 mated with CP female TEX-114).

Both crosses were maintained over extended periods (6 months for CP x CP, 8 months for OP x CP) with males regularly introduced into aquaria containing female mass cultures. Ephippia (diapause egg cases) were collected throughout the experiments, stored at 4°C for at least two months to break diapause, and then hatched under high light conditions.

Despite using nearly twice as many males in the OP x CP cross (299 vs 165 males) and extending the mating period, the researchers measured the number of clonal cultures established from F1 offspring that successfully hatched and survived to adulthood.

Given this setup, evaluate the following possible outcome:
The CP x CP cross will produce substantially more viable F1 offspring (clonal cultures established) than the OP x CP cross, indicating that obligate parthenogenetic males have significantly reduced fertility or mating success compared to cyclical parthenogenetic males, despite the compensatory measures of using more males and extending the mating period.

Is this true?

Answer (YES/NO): YES